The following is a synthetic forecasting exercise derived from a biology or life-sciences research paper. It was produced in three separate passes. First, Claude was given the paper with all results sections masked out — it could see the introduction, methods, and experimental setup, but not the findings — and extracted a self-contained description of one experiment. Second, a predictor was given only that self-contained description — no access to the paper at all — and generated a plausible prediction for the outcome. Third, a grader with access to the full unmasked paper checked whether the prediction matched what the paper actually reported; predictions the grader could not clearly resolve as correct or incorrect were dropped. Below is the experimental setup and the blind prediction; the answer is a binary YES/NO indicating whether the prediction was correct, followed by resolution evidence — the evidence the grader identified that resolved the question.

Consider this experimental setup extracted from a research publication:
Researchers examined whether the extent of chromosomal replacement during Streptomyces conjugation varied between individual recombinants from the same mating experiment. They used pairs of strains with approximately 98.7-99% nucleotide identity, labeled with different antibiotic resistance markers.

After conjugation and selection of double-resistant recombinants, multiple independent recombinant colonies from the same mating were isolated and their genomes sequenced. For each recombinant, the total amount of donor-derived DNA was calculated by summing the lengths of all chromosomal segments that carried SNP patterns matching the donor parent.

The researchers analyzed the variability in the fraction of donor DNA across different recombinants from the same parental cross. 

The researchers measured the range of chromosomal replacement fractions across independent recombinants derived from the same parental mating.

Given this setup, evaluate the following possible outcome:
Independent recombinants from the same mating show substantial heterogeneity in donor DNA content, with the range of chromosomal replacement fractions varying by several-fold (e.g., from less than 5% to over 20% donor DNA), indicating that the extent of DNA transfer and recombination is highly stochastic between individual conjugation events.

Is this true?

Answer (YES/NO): YES